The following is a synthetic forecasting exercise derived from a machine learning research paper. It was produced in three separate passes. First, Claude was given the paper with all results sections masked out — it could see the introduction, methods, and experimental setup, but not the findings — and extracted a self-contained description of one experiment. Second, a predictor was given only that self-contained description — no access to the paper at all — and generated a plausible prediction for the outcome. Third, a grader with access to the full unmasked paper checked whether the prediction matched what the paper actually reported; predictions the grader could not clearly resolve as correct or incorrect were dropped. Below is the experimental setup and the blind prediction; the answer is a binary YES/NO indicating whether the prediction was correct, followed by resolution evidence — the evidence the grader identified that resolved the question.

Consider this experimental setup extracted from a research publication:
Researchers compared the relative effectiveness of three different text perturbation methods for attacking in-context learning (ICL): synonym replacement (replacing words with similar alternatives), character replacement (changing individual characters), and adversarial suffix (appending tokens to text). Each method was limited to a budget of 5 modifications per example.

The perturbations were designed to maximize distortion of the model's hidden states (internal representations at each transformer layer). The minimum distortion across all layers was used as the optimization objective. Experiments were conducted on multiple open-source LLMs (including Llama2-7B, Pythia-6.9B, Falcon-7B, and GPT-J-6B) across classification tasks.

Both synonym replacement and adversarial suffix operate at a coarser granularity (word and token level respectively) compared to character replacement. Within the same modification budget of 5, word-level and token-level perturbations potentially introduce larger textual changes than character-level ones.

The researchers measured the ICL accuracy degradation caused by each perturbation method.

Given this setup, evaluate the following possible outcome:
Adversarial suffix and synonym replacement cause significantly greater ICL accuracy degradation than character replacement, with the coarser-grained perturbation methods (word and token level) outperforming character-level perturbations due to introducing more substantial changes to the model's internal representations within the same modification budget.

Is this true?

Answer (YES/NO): YES